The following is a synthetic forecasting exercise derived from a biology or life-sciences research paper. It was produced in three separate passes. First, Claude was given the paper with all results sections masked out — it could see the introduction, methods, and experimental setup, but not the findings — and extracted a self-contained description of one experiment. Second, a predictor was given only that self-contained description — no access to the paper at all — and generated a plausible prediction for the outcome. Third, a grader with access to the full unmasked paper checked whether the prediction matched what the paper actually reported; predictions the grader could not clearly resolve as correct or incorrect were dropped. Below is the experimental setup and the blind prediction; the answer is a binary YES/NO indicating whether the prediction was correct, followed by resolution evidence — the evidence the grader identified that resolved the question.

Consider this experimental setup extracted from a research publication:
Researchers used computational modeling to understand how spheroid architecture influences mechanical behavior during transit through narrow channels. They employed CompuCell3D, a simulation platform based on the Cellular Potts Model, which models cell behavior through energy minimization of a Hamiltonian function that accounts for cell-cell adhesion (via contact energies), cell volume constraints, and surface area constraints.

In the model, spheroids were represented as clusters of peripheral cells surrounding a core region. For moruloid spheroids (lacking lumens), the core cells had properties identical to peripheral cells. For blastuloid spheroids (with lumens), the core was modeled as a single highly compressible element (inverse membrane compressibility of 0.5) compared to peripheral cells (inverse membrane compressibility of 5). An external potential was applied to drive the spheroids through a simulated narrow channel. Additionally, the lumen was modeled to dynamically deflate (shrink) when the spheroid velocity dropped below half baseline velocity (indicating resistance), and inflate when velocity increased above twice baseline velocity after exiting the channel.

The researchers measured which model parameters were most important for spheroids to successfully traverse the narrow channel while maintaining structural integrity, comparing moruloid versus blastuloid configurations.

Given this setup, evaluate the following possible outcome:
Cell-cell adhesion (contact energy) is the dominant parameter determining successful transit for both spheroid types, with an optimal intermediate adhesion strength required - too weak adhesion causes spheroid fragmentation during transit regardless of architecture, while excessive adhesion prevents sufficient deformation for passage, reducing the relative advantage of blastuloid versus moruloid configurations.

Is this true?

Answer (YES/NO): NO